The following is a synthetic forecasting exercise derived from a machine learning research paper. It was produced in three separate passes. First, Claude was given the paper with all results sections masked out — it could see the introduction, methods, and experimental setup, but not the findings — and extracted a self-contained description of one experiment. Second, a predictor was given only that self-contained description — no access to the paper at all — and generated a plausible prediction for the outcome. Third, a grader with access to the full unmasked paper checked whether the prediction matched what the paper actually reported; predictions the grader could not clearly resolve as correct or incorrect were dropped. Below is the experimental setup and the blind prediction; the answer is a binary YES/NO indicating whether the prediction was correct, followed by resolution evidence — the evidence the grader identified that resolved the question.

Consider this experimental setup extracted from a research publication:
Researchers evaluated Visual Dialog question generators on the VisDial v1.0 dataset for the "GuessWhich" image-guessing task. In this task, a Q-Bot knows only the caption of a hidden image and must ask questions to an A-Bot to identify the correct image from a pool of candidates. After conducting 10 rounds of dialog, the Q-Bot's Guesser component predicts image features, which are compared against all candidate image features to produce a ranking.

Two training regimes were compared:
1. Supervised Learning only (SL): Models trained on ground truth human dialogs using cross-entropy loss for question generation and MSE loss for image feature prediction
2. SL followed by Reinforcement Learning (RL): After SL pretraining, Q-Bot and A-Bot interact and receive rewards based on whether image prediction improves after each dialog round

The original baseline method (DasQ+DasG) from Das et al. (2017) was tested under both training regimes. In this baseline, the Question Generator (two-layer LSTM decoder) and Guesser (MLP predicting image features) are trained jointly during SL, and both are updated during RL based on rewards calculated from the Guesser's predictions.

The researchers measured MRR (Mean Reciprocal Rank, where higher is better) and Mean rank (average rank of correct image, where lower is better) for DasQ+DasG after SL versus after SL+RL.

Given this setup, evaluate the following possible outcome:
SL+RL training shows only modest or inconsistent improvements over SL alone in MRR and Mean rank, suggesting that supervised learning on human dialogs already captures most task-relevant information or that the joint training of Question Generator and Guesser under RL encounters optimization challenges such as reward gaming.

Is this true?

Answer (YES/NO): YES